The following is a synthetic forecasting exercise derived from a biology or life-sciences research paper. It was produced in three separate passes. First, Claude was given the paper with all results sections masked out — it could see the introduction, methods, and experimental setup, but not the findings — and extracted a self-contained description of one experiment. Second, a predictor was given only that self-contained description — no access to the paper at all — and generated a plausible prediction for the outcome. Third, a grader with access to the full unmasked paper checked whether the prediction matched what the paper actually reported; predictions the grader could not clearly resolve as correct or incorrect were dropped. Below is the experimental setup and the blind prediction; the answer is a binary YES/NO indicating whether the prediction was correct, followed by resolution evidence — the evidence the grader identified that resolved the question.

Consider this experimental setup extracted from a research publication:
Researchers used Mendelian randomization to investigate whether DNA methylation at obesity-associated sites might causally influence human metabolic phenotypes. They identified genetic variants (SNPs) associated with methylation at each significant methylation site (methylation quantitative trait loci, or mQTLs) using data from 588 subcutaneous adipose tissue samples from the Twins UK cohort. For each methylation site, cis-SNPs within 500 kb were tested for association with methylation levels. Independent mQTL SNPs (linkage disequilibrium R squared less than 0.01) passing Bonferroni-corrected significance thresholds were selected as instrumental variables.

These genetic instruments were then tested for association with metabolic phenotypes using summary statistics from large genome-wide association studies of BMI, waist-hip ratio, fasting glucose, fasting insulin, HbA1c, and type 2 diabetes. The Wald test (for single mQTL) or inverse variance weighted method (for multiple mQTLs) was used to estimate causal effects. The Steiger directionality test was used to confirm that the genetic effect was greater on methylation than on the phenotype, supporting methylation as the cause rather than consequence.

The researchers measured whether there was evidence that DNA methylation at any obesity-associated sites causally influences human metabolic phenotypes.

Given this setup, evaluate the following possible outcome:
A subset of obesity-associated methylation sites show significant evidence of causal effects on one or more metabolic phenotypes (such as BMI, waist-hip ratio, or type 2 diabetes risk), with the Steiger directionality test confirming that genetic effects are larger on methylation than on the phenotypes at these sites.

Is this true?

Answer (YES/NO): YES